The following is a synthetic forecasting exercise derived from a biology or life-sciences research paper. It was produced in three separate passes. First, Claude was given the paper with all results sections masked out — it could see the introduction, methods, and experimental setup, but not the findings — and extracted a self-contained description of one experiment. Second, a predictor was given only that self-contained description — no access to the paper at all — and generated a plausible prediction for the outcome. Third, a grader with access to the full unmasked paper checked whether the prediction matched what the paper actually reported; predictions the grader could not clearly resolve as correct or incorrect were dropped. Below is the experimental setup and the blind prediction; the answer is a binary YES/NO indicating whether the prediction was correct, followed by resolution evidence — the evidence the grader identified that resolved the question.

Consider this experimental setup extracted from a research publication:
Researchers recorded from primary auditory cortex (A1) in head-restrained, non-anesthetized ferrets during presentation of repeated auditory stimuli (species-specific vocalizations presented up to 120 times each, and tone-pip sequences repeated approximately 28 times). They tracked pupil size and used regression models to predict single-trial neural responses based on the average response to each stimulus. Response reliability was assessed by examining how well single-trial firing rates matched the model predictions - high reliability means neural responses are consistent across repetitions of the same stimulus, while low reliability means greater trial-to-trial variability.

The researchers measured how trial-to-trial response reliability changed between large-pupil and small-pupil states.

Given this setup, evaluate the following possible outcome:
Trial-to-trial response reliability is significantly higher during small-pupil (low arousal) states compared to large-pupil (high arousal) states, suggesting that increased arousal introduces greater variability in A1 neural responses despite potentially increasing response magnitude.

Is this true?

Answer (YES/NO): NO